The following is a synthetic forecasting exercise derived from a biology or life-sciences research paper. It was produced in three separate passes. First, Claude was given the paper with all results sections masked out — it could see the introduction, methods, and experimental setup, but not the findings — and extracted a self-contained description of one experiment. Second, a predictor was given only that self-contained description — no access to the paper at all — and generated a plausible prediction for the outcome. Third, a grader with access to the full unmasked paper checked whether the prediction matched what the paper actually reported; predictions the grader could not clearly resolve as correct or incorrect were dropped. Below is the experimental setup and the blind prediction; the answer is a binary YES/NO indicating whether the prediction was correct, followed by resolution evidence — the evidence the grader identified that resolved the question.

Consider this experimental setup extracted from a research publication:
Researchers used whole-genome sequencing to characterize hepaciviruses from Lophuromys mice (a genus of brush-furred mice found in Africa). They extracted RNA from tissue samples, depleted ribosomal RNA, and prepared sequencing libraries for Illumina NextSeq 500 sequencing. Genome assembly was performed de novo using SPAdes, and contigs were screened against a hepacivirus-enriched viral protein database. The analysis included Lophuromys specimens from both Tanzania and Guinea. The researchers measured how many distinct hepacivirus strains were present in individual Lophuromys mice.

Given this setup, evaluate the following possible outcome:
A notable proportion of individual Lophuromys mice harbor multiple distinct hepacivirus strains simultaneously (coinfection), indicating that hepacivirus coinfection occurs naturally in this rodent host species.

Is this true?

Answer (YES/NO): YES